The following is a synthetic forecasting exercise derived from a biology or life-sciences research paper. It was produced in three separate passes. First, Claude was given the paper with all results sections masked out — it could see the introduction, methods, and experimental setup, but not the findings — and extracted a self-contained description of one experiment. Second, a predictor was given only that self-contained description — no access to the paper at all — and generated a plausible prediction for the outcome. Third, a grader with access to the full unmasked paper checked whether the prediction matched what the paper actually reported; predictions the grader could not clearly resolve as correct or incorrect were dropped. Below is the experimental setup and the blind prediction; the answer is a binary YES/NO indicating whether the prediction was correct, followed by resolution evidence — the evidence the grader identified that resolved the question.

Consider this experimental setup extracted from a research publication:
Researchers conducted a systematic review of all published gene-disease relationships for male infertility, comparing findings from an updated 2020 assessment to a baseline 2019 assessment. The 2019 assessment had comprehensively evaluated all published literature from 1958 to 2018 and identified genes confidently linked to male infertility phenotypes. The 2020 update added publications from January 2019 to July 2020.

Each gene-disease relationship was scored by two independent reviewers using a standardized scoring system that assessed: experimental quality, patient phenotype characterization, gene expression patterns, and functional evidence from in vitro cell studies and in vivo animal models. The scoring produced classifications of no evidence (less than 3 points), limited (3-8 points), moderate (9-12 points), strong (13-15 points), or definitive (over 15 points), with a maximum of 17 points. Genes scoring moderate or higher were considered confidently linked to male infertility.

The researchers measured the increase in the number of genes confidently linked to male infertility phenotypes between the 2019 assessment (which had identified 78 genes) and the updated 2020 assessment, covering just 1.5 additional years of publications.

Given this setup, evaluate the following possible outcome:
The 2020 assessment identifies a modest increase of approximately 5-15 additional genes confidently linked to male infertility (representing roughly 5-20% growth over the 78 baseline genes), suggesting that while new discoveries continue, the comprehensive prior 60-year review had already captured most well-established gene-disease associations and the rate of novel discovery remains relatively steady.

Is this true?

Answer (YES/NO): NO